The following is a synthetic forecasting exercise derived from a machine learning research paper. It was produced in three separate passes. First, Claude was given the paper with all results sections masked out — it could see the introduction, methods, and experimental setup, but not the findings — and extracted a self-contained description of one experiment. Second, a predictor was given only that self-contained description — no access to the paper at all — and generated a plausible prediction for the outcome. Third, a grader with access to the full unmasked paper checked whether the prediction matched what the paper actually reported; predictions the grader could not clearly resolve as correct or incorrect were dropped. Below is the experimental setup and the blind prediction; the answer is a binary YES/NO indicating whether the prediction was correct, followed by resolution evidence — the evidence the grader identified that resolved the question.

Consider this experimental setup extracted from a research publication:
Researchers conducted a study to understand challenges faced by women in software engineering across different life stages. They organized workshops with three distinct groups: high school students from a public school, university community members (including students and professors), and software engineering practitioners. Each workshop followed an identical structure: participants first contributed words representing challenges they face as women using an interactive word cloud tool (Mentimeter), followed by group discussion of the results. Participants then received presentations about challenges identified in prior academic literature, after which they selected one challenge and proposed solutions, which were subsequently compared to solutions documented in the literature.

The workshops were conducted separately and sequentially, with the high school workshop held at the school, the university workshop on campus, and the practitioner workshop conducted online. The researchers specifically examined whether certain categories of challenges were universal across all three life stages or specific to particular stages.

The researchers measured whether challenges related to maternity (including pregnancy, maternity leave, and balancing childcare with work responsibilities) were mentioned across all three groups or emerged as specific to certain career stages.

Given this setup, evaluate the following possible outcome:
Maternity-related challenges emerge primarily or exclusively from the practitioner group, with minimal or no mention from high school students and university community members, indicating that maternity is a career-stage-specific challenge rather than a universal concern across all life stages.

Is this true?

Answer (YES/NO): YES